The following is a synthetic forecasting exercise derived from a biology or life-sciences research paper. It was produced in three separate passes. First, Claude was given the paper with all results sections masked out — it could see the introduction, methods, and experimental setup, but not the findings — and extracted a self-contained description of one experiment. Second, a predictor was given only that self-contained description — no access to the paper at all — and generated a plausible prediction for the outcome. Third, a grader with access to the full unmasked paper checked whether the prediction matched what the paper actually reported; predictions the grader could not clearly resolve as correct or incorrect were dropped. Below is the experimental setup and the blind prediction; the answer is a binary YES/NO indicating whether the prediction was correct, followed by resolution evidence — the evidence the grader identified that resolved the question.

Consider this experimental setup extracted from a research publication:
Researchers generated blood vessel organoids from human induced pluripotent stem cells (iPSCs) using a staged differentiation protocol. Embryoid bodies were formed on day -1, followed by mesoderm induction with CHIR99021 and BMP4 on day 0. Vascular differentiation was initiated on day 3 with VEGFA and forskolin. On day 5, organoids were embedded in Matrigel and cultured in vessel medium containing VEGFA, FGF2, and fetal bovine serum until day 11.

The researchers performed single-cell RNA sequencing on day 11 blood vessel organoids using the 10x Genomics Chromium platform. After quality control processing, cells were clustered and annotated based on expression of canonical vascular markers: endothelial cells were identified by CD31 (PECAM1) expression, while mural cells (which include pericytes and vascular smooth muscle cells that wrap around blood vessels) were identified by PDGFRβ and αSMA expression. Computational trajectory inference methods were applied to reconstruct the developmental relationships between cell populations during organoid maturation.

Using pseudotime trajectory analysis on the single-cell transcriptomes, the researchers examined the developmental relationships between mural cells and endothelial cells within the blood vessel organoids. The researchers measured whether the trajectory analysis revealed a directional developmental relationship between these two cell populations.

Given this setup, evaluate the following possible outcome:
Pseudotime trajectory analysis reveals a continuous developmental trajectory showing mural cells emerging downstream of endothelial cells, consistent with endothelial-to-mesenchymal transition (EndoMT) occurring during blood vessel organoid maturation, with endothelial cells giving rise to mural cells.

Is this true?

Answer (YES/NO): NO